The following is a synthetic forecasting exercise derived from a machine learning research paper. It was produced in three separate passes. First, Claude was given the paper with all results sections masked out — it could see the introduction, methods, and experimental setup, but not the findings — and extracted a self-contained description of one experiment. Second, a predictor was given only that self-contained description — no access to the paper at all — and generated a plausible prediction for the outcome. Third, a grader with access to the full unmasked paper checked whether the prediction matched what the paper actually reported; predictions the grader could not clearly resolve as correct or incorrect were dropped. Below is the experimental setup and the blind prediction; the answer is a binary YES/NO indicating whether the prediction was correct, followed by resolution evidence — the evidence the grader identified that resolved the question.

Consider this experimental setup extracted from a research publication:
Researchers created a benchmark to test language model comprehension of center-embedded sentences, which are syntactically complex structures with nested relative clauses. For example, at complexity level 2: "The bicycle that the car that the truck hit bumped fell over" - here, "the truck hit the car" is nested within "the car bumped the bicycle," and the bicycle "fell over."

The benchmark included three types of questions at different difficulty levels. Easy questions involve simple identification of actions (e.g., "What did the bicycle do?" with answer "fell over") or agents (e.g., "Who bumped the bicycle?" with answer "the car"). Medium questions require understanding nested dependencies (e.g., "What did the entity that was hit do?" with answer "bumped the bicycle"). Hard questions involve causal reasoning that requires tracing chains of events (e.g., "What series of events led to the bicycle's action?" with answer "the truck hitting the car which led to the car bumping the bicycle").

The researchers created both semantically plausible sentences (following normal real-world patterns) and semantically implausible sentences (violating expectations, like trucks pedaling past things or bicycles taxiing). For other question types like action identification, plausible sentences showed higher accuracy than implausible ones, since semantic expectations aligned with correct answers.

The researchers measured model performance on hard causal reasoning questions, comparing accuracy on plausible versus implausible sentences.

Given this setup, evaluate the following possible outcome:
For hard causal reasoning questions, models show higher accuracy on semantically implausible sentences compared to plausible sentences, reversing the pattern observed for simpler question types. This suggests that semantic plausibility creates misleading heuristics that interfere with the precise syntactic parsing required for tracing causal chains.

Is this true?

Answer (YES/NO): YES